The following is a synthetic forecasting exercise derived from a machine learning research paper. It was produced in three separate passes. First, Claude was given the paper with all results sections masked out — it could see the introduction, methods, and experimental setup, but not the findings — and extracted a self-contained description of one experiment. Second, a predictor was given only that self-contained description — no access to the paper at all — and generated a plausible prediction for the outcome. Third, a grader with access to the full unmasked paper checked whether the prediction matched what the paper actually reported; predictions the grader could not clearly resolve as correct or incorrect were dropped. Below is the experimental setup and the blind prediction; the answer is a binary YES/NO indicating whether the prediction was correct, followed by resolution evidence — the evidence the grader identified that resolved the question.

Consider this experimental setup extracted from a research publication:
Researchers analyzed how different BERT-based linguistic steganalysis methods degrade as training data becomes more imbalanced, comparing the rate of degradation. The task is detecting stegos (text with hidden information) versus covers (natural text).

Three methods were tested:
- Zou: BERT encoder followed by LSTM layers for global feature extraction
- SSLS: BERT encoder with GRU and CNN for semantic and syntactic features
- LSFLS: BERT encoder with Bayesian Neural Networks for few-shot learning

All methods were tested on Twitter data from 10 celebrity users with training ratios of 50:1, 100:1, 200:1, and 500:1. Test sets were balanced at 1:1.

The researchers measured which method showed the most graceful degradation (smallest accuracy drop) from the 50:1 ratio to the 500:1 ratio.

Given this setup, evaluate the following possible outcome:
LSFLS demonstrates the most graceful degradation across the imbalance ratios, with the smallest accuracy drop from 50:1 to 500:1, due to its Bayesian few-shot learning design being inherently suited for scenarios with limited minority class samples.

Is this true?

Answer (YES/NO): NO